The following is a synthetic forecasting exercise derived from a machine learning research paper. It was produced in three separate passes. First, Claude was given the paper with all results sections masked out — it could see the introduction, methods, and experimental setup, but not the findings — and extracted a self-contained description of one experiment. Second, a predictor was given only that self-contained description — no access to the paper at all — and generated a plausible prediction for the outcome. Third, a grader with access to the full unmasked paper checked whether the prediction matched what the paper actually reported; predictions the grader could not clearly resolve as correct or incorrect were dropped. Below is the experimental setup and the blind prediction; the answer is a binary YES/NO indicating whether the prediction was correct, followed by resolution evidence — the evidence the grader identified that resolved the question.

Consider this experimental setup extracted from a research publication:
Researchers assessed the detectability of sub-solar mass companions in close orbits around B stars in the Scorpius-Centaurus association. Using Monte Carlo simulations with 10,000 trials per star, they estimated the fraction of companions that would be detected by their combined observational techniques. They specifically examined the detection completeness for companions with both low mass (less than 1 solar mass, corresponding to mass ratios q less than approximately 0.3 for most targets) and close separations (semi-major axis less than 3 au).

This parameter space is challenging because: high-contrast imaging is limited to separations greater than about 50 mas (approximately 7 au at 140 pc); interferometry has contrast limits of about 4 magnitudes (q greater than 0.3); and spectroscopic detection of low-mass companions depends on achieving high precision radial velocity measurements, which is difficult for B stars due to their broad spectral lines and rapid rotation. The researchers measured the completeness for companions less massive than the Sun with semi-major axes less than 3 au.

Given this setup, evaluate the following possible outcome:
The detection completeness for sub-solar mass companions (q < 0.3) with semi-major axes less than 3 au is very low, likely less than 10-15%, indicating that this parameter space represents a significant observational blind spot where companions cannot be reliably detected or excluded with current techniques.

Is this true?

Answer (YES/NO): NO